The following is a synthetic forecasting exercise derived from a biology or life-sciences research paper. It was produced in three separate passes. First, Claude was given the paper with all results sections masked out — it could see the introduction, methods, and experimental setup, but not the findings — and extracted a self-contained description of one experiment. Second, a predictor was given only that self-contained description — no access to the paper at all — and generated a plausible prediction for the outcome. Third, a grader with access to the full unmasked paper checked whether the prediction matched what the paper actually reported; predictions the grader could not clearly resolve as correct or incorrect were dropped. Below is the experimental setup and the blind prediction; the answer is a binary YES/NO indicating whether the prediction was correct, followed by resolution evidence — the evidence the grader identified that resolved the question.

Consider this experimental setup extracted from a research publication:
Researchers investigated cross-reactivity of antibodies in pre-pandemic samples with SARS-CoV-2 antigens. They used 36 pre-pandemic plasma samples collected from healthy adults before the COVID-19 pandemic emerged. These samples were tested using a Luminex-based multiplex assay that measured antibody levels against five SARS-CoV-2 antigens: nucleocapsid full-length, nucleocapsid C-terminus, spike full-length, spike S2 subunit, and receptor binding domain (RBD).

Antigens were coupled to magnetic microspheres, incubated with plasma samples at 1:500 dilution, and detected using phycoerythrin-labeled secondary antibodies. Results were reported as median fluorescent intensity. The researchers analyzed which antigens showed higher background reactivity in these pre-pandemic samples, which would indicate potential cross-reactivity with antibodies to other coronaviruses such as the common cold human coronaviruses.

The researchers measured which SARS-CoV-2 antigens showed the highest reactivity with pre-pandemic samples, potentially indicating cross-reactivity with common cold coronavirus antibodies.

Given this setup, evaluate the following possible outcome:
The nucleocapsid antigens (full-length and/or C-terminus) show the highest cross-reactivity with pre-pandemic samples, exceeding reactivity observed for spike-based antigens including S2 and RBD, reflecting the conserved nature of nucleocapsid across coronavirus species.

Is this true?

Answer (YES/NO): YES